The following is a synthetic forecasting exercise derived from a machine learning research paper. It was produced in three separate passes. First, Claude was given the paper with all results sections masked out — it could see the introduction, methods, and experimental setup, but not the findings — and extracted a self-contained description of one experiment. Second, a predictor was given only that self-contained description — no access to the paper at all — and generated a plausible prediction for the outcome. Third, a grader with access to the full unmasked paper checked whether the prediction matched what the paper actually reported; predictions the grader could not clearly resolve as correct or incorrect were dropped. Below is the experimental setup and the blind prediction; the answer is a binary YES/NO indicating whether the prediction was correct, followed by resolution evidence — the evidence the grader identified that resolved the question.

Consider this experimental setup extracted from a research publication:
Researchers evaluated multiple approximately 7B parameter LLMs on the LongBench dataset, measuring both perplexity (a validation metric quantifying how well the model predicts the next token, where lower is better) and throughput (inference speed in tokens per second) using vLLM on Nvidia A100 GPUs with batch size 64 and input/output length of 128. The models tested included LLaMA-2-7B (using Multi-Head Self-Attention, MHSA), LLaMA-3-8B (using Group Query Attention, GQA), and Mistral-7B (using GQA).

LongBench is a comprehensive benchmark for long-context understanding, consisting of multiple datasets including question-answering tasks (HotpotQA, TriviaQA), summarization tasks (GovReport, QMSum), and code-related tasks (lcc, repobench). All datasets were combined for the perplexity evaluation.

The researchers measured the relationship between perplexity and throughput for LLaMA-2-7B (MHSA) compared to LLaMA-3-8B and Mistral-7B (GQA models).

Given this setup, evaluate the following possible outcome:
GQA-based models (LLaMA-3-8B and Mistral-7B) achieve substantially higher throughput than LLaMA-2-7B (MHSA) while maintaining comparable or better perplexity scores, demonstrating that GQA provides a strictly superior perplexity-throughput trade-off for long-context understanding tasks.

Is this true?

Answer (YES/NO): NO